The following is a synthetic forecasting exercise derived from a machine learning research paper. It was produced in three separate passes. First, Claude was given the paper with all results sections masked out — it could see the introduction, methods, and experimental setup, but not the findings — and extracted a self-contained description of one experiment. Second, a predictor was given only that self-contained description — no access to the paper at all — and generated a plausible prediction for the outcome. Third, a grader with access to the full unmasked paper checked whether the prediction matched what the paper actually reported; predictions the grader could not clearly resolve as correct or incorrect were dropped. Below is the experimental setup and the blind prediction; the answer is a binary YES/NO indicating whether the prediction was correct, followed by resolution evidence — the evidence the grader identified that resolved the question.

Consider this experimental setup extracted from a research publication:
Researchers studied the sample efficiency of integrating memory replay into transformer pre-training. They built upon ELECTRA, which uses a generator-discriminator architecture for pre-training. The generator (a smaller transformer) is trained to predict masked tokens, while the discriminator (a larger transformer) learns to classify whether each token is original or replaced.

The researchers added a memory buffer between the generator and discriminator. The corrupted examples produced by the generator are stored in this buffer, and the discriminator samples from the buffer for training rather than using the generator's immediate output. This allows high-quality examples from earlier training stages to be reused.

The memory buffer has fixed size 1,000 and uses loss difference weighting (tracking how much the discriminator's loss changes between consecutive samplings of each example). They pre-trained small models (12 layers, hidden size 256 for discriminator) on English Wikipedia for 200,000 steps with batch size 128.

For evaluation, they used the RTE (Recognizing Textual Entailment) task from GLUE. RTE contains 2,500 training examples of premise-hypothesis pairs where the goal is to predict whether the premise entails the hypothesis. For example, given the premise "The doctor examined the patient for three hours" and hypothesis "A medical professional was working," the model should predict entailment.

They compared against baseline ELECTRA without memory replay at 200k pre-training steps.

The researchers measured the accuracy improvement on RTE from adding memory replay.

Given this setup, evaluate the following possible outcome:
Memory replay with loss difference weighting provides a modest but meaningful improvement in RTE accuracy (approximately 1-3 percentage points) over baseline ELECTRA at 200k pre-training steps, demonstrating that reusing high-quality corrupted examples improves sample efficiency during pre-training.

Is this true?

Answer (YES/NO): YES